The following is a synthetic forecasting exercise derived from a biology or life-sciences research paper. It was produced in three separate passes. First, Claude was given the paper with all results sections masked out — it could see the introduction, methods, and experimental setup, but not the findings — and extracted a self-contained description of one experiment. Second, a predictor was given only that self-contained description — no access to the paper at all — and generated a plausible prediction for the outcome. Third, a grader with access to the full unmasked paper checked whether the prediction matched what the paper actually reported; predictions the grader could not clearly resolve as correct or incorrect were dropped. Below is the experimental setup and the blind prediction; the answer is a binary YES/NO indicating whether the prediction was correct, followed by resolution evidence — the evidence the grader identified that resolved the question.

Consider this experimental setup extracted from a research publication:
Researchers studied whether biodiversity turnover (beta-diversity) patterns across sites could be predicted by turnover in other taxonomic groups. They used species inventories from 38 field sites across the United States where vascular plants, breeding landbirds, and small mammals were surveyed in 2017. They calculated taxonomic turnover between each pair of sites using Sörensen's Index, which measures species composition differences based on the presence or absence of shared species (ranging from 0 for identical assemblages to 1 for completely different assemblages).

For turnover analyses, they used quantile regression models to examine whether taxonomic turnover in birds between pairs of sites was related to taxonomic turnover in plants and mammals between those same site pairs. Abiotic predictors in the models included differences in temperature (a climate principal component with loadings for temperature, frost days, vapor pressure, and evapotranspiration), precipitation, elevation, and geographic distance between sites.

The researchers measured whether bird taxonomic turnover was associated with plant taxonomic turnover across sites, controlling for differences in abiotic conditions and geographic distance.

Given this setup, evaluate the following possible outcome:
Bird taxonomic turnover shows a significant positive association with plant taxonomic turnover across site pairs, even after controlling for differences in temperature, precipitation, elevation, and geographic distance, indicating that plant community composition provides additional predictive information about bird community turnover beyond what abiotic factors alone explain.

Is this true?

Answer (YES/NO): YES